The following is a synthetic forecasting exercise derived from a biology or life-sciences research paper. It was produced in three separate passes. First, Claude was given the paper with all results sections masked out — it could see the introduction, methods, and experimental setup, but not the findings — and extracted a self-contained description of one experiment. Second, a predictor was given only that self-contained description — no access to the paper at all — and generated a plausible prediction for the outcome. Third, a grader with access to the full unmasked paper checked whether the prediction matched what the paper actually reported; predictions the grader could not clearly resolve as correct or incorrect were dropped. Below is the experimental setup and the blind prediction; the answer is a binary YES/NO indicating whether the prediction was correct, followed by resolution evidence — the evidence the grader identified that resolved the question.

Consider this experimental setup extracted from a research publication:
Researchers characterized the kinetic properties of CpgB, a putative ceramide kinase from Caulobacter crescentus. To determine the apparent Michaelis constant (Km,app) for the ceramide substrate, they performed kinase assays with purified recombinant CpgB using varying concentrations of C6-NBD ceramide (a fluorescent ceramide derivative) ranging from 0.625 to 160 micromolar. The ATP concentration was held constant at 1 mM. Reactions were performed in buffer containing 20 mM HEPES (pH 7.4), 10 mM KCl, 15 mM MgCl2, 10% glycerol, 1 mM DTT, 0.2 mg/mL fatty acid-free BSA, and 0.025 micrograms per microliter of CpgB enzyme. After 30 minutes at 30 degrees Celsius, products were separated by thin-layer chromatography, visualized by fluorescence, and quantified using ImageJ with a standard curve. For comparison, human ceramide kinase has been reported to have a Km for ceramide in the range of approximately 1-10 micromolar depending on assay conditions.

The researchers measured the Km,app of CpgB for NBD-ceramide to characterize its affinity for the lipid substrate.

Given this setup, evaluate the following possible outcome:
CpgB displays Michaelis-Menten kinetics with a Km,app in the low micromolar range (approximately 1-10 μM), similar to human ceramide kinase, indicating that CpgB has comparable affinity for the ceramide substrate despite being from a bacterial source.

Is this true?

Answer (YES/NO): NO